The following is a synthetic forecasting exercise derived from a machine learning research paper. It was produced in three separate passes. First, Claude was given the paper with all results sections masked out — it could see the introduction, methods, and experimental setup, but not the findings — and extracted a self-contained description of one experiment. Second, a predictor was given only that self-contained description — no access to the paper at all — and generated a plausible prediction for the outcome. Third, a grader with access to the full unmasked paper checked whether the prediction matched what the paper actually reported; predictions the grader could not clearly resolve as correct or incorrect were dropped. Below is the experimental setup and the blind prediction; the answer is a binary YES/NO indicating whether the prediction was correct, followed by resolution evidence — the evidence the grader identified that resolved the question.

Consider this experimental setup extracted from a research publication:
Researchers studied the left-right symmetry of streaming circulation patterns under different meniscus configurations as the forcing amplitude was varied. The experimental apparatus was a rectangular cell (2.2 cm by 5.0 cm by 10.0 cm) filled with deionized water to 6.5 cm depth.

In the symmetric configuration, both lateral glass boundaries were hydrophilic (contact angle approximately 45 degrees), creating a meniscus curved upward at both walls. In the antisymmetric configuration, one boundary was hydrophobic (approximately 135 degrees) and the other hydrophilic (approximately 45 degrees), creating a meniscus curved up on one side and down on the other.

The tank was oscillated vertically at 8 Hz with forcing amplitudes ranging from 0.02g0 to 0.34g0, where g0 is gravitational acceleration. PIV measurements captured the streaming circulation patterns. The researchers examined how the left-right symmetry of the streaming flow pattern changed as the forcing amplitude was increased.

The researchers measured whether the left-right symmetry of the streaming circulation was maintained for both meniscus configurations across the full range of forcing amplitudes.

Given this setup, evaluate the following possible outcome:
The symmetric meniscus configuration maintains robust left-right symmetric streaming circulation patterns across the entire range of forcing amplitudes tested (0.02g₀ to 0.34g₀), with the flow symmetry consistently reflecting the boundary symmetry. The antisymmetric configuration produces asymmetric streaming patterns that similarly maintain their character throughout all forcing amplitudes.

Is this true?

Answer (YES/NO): NO